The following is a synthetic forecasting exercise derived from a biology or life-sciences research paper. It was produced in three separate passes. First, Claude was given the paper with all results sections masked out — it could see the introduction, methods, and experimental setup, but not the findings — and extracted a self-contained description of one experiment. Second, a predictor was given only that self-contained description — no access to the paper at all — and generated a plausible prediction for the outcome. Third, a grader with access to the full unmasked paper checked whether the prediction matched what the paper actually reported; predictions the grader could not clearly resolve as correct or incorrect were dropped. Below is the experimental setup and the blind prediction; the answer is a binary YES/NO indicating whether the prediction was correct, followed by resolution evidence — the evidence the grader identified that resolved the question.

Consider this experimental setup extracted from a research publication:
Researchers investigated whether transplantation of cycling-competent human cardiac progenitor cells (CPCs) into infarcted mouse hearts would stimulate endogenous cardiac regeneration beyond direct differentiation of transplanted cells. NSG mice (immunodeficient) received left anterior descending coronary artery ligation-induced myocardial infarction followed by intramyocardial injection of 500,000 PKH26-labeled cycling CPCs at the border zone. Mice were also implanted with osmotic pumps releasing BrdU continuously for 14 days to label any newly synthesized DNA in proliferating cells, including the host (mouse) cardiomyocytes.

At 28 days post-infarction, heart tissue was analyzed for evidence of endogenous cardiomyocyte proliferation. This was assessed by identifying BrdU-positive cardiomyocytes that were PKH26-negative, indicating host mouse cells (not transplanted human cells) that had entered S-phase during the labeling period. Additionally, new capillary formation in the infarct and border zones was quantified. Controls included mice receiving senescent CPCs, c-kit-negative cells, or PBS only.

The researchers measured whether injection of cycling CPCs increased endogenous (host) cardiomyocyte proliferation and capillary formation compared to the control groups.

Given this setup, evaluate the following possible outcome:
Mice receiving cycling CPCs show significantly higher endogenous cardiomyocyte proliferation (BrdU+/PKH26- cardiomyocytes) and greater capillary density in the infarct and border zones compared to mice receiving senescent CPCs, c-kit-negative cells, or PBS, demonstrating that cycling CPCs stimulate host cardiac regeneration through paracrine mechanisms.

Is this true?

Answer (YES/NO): YES